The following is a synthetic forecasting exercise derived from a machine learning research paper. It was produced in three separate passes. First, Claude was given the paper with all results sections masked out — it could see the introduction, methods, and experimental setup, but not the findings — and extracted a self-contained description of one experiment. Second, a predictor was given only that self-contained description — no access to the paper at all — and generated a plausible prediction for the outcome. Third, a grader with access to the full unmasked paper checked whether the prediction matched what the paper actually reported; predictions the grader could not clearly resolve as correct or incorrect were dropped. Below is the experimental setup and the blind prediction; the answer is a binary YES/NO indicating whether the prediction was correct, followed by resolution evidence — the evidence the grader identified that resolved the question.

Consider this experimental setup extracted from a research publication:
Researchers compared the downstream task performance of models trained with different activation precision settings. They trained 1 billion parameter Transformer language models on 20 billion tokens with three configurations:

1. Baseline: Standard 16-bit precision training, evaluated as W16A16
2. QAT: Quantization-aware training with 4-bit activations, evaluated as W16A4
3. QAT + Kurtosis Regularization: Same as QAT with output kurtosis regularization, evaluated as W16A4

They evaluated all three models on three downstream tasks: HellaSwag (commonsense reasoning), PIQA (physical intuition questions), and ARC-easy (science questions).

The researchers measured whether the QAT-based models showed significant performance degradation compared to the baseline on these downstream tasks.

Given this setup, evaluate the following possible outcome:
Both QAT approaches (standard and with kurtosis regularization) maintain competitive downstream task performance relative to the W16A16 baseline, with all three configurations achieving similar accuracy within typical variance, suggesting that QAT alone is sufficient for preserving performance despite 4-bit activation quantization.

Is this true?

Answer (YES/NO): YES